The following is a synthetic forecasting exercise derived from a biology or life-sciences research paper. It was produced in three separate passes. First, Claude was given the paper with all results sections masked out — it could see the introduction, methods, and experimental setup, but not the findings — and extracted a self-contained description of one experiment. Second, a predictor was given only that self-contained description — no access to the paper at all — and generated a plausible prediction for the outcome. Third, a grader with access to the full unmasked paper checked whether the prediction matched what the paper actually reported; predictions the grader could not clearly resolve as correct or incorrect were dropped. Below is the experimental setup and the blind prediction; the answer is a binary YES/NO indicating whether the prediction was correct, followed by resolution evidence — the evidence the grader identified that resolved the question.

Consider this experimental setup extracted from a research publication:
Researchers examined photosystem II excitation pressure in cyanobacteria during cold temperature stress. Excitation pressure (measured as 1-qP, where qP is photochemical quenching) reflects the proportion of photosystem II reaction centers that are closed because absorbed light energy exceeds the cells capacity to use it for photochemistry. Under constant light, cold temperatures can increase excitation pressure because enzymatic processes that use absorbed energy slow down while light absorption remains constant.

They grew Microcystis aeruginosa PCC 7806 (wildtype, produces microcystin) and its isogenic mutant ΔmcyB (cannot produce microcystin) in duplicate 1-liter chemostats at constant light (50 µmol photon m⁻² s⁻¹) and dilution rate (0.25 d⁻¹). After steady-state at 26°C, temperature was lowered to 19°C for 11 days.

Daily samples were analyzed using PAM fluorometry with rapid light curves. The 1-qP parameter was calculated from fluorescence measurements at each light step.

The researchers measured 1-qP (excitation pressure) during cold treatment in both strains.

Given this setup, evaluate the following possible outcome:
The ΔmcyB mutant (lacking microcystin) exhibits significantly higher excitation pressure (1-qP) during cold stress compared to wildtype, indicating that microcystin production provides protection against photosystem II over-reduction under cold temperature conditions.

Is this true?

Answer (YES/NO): NO